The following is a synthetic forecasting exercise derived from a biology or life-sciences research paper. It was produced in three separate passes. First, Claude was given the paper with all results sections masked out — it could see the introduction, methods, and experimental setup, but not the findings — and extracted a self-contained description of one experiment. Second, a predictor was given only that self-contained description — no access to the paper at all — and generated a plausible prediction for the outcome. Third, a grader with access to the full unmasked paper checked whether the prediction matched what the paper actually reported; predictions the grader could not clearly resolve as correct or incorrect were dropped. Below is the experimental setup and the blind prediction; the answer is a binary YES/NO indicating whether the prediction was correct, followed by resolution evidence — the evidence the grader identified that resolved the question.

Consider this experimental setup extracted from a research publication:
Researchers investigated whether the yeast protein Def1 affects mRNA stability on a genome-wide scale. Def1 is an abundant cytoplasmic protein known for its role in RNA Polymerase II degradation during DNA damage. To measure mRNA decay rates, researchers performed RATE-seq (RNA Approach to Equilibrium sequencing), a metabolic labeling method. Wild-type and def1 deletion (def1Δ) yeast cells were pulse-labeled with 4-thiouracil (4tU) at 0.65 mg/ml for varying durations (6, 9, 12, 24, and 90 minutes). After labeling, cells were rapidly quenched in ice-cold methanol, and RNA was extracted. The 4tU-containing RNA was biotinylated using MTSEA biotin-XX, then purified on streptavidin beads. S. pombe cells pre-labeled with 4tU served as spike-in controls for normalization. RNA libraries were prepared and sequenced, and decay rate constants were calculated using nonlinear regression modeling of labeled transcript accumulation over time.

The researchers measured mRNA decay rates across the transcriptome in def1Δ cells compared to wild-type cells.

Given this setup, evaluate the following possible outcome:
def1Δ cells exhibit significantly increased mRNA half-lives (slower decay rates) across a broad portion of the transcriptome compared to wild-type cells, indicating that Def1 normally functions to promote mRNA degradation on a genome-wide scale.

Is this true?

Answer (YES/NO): YES